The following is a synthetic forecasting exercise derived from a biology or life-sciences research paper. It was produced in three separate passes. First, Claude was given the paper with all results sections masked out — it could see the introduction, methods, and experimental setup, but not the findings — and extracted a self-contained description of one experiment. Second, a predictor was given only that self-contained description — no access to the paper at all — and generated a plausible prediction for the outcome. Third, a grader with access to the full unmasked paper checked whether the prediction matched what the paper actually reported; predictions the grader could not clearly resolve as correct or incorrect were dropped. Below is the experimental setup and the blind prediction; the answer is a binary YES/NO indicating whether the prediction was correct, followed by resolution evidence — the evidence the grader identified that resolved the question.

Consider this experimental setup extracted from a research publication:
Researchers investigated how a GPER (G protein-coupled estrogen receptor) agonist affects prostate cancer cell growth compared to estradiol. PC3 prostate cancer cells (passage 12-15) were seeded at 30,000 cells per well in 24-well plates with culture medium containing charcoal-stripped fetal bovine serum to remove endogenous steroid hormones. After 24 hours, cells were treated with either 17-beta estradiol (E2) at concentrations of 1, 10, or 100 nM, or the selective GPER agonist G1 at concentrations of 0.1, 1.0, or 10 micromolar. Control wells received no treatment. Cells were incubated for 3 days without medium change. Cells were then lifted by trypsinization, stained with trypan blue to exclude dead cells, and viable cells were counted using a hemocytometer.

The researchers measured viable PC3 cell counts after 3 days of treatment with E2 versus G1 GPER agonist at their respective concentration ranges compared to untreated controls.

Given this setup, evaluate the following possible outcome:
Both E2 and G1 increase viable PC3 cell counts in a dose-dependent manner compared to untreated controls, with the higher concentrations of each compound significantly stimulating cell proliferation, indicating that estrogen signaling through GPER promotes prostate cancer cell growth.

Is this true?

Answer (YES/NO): NO